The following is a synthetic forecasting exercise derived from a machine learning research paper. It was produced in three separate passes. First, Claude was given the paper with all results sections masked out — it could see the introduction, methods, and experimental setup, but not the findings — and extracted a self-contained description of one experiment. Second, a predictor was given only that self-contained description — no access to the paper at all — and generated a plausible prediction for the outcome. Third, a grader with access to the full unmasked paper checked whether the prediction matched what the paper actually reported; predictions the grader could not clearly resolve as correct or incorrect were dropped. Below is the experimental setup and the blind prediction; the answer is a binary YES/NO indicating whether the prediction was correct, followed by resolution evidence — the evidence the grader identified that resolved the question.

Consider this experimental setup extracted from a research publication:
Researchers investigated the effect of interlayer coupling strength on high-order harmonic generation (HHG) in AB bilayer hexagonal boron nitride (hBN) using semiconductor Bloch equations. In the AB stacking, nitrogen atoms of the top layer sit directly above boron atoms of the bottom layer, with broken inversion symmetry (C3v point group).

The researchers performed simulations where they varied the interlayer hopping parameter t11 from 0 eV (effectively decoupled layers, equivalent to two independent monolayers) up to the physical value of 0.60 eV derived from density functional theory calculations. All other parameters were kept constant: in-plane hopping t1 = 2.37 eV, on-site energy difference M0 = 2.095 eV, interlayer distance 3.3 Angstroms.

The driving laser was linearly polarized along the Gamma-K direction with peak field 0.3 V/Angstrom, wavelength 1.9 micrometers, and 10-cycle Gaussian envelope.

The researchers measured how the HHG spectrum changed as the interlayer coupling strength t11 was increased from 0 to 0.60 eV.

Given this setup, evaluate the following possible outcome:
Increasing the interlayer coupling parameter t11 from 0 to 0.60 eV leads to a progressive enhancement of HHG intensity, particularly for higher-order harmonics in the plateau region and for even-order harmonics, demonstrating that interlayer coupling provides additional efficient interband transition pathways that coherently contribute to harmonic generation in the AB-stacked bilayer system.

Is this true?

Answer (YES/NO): NO